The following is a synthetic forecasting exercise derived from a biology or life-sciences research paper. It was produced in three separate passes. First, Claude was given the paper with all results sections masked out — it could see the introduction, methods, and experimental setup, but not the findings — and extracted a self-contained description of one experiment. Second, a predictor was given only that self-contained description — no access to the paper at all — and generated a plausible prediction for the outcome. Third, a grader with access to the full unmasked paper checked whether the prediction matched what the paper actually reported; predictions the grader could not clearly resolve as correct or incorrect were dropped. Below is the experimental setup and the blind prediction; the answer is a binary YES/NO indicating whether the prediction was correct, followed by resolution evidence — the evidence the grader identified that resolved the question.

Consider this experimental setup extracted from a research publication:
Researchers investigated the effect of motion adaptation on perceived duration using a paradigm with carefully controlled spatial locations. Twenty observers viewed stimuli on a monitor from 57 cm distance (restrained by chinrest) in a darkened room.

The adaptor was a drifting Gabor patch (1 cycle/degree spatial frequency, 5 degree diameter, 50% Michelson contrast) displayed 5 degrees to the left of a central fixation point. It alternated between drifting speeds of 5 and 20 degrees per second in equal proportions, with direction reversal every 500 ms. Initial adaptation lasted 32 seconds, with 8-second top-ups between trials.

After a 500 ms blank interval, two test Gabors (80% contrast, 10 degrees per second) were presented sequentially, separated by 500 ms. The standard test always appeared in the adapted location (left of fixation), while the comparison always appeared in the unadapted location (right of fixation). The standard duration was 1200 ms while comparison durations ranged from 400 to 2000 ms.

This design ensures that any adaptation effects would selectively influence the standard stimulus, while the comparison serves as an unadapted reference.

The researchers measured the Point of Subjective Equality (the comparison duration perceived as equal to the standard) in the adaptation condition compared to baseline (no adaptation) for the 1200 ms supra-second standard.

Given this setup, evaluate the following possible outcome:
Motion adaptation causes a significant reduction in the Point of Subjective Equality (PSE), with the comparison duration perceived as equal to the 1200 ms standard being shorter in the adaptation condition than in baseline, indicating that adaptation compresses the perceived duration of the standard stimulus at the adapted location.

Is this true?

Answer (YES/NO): YES